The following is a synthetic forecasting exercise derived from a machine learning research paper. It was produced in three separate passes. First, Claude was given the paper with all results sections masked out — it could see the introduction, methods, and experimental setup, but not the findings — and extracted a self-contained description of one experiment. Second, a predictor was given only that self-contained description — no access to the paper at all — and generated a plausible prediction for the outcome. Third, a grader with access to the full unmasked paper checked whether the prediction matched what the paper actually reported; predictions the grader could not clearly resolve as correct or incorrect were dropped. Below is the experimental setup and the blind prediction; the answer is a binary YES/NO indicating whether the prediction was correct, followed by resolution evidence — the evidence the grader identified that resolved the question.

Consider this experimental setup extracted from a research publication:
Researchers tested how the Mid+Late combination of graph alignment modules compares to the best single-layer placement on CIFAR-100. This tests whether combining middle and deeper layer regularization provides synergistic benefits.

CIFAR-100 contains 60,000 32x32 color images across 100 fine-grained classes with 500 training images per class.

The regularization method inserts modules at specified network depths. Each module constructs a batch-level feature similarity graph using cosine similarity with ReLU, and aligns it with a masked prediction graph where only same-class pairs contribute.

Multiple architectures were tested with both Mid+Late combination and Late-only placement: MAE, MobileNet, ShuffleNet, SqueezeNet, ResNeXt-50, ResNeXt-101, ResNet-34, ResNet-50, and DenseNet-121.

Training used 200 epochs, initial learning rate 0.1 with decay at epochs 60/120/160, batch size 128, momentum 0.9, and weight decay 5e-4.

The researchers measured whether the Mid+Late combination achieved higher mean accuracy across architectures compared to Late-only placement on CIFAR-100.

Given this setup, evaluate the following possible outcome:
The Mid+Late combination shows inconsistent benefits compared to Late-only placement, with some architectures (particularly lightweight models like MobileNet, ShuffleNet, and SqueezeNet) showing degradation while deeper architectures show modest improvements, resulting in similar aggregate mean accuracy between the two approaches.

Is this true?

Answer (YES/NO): NO